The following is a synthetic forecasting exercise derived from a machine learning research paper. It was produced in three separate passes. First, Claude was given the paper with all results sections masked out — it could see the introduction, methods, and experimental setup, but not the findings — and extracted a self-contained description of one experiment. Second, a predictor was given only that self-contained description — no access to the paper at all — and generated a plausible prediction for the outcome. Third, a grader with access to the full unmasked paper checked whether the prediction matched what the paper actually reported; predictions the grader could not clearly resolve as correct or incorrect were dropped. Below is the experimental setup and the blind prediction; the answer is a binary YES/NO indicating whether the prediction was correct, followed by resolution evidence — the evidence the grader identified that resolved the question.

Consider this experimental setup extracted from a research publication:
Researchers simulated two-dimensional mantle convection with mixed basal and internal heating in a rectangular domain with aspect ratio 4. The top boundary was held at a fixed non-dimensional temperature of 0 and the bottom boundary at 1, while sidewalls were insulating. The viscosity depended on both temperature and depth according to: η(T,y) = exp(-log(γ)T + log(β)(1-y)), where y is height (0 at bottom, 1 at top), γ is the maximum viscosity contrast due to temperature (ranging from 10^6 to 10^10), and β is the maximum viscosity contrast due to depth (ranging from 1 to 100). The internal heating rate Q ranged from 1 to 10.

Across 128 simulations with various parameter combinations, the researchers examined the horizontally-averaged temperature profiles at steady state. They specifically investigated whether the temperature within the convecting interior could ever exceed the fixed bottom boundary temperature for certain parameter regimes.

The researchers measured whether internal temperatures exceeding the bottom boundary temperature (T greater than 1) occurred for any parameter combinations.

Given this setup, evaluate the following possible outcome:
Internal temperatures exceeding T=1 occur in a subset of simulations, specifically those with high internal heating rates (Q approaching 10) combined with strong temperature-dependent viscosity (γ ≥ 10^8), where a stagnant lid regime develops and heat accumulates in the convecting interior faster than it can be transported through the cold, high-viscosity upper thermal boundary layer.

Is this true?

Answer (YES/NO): NO